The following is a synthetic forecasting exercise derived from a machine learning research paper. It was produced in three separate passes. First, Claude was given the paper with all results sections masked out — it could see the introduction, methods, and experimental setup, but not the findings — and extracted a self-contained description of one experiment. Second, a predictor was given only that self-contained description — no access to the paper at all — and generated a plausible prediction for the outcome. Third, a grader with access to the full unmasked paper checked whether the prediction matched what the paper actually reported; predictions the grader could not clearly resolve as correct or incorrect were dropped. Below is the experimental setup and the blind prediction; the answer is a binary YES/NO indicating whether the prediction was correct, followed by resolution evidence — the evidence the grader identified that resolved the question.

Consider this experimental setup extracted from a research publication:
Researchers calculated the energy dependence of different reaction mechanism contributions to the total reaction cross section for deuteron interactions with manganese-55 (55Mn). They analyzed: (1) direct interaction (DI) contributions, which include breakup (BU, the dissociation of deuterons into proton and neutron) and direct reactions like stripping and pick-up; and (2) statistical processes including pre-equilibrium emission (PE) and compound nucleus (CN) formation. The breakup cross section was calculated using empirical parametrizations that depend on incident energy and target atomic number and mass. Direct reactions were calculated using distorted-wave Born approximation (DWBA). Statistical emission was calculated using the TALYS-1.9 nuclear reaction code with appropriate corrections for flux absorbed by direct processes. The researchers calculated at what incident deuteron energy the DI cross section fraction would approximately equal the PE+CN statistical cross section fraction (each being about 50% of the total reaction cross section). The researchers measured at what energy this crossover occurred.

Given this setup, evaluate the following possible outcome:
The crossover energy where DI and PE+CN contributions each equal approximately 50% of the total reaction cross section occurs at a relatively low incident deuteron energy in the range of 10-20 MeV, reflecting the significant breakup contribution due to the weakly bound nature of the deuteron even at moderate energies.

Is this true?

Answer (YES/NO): NO